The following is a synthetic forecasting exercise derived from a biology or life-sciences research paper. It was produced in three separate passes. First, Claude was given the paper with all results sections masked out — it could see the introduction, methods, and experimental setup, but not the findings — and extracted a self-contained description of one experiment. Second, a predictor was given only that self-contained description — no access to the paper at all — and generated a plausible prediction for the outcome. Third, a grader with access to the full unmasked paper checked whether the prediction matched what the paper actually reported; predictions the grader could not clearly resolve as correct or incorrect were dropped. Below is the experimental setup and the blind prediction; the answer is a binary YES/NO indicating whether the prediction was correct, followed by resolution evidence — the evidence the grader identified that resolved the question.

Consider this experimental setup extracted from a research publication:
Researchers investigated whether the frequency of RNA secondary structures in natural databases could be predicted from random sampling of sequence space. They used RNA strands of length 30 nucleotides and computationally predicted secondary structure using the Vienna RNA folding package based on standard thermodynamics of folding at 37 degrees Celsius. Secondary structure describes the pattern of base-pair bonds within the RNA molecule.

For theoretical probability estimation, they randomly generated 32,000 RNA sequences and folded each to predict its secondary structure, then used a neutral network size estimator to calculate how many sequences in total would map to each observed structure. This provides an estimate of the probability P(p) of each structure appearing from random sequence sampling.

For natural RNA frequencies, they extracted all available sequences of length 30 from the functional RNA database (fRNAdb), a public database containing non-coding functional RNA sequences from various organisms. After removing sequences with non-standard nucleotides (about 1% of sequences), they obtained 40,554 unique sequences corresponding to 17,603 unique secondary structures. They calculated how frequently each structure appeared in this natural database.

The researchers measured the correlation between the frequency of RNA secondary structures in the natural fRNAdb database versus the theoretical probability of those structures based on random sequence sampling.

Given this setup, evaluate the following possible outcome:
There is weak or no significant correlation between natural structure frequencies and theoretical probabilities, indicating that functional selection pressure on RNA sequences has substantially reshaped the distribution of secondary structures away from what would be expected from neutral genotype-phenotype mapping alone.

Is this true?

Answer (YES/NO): NO